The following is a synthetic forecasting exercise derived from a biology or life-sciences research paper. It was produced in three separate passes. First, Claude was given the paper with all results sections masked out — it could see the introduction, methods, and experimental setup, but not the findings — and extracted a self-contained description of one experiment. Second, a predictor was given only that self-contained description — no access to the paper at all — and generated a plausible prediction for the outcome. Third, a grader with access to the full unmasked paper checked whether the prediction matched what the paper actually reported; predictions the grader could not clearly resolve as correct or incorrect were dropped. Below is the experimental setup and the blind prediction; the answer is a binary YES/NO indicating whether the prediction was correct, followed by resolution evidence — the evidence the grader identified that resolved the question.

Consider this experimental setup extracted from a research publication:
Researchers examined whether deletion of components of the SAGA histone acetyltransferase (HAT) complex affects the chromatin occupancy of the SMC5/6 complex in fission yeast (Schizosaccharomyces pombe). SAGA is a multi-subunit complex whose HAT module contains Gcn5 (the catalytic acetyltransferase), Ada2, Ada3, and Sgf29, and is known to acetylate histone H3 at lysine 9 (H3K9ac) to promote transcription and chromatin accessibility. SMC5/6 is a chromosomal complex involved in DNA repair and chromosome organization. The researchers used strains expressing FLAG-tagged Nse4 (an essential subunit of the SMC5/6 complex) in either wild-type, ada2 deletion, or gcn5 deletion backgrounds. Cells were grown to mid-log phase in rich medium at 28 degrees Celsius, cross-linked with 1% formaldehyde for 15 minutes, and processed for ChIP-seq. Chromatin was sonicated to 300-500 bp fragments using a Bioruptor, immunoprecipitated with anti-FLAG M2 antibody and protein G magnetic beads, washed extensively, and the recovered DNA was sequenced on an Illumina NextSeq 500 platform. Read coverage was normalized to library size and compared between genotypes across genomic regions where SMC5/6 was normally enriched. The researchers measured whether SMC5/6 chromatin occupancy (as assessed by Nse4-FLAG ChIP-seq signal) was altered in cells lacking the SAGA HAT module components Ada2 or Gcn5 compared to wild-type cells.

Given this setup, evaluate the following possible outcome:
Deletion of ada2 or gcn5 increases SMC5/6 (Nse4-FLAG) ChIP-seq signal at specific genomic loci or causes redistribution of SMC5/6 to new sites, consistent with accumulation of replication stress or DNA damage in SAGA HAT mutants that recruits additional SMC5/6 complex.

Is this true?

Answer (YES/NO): NO